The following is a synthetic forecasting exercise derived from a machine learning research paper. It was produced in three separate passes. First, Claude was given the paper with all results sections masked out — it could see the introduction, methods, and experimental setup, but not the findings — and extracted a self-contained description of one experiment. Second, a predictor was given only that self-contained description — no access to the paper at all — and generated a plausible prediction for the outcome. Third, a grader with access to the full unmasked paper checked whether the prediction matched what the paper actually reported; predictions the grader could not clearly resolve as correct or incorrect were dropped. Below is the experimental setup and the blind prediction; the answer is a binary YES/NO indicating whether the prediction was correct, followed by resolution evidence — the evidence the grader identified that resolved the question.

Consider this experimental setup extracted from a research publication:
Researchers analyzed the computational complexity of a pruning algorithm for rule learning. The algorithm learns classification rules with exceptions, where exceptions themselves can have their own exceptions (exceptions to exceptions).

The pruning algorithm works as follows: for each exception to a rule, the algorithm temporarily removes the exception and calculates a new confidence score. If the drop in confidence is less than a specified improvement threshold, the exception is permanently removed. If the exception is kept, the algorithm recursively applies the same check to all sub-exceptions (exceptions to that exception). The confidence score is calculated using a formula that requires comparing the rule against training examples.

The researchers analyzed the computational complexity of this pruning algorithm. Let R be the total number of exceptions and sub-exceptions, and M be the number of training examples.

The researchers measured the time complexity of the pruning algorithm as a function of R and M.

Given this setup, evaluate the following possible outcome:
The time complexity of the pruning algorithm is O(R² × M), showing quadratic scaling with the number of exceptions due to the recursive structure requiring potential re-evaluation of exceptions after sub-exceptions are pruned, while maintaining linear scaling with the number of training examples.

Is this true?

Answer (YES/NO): YES